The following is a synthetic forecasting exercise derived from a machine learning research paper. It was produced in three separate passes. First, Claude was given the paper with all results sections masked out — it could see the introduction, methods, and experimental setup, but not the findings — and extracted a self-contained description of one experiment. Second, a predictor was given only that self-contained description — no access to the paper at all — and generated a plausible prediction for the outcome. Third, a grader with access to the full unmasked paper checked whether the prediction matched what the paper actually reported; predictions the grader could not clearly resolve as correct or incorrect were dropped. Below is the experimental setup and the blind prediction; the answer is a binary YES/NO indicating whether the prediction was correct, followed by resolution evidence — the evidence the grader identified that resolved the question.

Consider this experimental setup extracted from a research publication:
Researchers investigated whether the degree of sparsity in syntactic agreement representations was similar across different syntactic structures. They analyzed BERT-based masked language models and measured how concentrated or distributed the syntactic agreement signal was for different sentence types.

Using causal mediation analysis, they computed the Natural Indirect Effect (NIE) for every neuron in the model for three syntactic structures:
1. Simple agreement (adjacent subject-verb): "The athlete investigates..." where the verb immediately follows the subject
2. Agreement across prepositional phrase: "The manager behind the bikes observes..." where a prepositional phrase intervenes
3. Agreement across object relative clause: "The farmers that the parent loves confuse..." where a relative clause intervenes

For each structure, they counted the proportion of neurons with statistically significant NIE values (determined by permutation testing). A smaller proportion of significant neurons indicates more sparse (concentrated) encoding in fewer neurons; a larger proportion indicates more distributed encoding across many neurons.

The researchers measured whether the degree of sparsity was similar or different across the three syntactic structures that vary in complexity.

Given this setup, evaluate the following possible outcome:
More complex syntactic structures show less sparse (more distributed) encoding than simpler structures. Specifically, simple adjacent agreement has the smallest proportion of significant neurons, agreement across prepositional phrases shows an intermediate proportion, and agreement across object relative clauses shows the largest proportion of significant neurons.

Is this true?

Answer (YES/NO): NO